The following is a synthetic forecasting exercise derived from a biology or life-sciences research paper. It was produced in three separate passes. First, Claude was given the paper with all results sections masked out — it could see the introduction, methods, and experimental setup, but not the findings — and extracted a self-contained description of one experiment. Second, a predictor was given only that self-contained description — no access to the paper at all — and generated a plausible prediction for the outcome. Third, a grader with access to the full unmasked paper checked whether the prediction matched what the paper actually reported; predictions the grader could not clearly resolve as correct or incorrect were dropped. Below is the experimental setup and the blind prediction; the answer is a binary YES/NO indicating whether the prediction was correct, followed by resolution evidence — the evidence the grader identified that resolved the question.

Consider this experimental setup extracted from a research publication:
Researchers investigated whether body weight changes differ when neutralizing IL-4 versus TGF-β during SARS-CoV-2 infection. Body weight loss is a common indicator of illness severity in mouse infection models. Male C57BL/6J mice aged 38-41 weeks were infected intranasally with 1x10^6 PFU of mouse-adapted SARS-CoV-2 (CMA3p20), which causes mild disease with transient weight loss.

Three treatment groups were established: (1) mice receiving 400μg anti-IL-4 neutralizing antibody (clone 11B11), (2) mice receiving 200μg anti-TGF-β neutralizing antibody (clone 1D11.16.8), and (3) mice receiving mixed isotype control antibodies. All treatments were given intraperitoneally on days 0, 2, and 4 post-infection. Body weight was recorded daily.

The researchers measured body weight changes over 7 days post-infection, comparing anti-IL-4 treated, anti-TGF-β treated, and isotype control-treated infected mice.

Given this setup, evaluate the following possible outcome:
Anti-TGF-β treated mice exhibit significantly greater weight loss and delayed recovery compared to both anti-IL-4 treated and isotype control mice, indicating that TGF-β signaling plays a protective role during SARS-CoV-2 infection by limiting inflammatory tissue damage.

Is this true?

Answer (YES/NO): NO